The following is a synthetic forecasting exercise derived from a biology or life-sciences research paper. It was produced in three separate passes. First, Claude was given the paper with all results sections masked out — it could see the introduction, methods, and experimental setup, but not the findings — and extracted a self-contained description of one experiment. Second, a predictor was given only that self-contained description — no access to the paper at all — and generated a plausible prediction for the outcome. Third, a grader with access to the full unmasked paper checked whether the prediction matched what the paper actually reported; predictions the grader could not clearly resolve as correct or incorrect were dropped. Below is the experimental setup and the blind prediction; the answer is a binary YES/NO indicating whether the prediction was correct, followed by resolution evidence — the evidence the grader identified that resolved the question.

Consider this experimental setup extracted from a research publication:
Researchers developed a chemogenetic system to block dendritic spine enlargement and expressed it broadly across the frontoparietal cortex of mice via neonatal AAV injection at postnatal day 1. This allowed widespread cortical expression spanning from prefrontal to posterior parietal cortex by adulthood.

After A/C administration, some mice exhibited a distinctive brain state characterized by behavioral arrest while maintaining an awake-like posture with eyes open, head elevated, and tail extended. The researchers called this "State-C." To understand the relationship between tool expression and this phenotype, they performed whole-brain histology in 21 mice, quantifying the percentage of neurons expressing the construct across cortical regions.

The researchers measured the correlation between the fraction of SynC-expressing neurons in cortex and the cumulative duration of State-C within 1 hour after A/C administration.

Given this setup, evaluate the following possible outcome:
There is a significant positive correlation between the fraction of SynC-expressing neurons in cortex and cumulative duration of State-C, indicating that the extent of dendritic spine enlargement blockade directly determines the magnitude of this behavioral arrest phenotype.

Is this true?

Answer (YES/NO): YES